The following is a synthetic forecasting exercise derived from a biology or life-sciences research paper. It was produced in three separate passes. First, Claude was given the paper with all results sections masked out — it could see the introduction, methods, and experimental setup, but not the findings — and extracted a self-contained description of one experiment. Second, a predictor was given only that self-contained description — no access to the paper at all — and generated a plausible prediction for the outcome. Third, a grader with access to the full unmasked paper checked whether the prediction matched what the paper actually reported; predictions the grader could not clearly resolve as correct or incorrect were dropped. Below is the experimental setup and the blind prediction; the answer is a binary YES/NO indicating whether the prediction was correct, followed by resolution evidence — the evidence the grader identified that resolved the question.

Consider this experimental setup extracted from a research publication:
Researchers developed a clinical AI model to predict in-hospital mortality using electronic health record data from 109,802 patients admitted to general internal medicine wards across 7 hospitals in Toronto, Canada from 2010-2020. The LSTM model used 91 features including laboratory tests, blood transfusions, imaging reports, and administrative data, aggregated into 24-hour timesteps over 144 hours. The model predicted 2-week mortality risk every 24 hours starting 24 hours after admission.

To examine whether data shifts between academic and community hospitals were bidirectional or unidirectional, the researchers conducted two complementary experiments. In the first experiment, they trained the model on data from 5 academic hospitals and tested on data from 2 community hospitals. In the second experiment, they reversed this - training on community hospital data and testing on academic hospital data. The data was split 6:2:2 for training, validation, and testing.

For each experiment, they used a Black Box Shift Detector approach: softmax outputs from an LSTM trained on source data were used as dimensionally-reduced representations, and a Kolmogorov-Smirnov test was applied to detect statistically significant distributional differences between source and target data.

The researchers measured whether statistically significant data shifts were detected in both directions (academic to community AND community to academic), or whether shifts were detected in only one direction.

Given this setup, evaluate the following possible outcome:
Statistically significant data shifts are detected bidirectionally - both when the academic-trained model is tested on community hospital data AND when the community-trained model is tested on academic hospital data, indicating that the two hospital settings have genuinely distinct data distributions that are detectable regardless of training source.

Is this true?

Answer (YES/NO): NO